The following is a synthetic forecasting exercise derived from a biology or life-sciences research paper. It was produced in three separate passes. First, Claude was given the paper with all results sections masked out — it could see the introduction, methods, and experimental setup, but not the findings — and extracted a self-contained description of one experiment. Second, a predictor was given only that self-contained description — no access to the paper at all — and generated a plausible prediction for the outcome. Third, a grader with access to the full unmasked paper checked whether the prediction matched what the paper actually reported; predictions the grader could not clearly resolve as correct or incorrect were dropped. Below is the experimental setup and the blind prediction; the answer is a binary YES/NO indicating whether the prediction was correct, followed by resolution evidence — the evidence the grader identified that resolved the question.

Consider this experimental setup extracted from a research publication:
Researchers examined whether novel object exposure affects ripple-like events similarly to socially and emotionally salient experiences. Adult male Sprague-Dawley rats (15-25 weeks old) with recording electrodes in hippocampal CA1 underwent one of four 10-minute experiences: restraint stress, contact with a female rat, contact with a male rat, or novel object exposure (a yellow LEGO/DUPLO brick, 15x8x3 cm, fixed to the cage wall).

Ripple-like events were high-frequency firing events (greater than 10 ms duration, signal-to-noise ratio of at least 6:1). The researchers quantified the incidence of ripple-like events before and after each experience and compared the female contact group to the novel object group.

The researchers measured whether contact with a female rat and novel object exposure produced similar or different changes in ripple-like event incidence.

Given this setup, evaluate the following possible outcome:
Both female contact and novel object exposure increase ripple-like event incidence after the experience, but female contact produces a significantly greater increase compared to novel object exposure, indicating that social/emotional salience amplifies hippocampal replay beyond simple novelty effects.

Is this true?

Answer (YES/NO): NO